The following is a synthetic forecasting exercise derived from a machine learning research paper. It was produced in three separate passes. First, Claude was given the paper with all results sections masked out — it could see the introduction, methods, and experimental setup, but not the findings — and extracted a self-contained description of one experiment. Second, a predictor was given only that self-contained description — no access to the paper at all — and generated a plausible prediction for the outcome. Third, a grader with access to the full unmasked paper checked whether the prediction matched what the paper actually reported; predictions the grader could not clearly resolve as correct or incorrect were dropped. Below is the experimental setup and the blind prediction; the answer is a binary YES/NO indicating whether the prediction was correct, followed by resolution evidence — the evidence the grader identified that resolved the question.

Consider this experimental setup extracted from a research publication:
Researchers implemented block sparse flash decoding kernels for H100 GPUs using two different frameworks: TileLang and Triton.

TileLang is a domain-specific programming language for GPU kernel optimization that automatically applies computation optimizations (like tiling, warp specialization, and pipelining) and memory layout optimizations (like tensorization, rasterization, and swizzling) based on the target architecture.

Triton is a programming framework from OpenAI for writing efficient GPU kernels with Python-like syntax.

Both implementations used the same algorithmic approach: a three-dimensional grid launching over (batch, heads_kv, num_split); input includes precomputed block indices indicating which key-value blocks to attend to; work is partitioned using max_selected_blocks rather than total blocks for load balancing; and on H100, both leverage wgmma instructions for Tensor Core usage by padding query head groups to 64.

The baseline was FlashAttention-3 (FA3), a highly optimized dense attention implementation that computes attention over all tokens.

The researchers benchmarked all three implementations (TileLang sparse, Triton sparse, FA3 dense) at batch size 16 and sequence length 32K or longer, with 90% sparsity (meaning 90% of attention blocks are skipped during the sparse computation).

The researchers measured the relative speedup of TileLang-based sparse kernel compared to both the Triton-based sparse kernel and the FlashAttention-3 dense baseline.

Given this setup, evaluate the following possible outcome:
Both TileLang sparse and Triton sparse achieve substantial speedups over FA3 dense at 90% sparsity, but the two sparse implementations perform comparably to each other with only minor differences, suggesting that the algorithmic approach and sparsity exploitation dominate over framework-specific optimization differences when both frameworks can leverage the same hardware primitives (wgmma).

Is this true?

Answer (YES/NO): NO